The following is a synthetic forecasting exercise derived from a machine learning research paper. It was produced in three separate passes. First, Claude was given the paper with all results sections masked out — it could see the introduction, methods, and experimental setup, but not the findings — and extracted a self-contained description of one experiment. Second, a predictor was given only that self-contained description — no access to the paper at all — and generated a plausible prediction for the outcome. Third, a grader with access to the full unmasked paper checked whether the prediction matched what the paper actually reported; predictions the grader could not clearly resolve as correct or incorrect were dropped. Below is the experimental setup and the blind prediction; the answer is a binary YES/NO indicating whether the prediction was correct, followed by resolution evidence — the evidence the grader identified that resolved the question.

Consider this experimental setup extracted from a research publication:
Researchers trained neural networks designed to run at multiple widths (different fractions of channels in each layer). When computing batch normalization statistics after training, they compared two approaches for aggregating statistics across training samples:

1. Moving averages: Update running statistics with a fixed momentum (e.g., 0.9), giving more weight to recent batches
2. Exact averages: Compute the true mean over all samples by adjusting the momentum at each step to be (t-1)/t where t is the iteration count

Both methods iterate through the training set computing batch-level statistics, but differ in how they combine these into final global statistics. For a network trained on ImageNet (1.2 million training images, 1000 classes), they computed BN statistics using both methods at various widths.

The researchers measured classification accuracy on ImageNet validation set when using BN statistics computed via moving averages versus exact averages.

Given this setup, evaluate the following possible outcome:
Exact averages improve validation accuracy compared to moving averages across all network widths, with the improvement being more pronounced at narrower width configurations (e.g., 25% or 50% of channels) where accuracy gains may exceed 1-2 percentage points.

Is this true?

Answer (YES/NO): NO